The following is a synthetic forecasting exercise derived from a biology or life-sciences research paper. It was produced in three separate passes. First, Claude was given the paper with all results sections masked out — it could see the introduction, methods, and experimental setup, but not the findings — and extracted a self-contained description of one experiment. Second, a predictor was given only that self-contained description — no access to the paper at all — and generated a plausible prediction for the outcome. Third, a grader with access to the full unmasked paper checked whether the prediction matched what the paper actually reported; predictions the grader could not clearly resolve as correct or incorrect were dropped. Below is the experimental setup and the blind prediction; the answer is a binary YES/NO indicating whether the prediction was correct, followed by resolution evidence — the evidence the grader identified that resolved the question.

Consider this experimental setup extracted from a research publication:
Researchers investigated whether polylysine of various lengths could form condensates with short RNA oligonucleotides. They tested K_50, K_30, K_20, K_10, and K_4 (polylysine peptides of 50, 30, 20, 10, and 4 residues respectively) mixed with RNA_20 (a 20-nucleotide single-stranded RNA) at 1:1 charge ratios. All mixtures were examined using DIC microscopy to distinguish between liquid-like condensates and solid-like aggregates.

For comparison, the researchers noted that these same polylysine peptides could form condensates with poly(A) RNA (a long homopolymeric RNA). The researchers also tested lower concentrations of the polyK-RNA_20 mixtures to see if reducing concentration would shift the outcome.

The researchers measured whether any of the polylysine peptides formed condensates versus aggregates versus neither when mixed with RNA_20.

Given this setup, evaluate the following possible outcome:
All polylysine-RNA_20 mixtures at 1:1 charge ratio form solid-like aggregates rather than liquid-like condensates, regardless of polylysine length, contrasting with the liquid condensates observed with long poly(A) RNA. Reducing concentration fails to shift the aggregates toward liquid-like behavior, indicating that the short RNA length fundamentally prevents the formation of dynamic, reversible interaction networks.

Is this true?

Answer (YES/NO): NO